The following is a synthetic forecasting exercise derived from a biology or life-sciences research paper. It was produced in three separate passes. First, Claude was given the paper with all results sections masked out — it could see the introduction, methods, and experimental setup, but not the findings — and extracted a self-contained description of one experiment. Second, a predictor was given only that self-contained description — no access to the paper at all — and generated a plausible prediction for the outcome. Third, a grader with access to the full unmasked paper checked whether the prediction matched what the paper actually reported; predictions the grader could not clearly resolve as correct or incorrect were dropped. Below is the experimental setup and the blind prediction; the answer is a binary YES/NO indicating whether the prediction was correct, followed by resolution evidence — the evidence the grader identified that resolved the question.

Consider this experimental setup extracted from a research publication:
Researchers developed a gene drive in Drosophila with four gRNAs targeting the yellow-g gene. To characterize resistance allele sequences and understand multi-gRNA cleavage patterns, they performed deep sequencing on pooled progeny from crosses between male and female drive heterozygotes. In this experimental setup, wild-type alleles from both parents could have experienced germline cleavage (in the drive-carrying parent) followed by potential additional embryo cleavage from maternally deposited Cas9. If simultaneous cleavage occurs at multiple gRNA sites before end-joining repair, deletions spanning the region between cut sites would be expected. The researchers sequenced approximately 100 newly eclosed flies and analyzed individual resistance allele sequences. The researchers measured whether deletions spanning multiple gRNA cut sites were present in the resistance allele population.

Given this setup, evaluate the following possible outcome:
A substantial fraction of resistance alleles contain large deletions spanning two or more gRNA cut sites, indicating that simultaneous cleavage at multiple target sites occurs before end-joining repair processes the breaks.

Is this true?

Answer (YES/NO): YES